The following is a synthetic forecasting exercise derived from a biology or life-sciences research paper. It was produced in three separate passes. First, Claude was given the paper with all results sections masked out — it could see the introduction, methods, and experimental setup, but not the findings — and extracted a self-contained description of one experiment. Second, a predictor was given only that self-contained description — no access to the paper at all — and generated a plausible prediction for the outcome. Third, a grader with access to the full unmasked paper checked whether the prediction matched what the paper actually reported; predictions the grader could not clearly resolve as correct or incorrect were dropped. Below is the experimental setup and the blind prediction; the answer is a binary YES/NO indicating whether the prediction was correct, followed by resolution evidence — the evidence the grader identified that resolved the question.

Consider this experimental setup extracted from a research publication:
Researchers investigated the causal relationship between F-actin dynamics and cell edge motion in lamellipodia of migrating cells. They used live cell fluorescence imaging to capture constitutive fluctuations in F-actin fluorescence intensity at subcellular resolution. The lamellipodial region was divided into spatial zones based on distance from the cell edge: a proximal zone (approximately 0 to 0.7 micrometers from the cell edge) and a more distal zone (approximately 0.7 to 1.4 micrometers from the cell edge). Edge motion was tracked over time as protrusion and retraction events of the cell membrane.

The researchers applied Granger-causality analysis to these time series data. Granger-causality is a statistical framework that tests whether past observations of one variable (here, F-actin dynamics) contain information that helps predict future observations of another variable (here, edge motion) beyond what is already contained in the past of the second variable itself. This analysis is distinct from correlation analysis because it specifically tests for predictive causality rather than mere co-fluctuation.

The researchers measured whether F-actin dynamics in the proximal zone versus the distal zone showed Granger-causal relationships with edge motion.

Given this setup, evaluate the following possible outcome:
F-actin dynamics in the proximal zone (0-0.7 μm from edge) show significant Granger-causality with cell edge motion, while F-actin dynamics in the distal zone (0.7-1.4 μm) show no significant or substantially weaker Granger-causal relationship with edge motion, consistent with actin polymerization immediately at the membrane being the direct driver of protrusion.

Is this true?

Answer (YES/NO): YES